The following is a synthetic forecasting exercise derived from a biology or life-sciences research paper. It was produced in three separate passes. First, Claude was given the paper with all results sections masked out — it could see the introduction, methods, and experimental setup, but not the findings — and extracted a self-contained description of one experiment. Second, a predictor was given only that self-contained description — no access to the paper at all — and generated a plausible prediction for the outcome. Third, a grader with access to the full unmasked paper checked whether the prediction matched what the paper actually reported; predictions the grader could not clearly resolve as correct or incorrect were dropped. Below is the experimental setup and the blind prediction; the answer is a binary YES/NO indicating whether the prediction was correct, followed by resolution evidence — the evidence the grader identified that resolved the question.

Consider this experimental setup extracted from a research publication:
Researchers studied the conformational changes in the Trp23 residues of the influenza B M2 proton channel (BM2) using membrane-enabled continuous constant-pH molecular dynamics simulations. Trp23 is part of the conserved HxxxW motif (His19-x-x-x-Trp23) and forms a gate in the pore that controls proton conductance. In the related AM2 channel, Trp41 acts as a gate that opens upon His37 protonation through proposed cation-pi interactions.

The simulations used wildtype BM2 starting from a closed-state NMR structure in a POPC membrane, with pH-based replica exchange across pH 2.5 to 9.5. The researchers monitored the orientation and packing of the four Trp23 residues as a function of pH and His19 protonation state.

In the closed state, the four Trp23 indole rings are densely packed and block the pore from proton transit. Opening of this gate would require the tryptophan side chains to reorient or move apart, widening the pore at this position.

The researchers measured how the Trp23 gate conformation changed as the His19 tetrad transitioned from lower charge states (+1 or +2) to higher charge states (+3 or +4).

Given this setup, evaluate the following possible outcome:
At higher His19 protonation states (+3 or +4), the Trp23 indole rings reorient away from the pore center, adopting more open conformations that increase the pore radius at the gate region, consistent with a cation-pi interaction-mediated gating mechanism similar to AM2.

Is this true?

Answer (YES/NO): NO